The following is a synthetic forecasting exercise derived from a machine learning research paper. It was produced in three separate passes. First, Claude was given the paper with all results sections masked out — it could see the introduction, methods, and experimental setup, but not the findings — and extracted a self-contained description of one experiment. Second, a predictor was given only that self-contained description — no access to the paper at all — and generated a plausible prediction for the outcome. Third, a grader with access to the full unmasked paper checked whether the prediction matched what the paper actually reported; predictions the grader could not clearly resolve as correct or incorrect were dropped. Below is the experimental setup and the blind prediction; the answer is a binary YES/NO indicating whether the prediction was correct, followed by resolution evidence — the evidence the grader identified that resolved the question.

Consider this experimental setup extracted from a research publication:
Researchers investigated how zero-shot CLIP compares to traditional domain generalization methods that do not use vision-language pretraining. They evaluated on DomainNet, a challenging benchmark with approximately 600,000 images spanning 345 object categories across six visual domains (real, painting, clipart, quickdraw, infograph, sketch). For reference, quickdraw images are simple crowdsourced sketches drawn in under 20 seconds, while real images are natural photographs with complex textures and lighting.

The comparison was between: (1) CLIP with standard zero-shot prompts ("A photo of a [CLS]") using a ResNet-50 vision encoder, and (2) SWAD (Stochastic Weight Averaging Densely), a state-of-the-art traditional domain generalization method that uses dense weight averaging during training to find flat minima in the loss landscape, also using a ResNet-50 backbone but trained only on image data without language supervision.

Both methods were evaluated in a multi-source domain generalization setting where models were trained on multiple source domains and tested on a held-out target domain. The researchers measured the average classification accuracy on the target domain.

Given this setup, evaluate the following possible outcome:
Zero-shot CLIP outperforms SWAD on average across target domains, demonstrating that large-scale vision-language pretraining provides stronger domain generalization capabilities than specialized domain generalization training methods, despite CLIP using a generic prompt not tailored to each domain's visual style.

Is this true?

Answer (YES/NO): NO